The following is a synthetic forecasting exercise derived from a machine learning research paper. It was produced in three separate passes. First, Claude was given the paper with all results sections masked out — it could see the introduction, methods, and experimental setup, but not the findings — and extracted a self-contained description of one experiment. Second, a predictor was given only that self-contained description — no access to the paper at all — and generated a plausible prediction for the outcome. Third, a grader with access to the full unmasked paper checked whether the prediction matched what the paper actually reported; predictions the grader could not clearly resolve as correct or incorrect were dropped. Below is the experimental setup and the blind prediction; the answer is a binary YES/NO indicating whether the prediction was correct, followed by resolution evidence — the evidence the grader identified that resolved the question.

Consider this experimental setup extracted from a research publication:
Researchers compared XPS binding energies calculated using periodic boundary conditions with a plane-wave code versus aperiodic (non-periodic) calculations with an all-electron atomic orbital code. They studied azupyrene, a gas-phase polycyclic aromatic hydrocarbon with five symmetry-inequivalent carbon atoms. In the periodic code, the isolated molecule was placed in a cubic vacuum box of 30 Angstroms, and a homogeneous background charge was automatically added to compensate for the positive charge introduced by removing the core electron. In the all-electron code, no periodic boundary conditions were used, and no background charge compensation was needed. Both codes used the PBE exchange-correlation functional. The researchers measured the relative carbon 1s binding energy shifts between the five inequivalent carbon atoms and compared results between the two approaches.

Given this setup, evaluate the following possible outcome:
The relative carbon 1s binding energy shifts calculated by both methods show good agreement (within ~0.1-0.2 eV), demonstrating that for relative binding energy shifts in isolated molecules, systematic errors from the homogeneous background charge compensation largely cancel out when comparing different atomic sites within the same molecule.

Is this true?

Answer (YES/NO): YES